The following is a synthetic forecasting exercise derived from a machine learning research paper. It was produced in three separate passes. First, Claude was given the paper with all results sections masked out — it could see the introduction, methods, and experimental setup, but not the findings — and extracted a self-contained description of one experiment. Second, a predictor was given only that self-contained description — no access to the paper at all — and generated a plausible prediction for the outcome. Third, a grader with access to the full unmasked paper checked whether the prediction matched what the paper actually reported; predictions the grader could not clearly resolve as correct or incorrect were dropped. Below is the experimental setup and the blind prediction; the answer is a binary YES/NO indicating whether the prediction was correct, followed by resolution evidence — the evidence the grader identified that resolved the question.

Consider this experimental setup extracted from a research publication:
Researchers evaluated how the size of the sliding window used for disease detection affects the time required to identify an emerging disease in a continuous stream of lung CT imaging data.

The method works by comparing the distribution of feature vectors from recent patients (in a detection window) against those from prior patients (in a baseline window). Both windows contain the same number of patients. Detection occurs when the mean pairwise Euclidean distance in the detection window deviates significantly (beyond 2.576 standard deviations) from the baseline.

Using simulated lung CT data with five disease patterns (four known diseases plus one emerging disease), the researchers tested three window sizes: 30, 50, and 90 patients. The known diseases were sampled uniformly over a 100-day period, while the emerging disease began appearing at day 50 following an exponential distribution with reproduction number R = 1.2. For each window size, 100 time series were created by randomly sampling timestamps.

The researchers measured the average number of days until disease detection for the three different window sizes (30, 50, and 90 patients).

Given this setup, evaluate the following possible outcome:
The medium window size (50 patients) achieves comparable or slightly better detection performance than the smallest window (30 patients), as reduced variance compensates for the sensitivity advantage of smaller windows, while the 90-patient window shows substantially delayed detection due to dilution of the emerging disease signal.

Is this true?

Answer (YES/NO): NO